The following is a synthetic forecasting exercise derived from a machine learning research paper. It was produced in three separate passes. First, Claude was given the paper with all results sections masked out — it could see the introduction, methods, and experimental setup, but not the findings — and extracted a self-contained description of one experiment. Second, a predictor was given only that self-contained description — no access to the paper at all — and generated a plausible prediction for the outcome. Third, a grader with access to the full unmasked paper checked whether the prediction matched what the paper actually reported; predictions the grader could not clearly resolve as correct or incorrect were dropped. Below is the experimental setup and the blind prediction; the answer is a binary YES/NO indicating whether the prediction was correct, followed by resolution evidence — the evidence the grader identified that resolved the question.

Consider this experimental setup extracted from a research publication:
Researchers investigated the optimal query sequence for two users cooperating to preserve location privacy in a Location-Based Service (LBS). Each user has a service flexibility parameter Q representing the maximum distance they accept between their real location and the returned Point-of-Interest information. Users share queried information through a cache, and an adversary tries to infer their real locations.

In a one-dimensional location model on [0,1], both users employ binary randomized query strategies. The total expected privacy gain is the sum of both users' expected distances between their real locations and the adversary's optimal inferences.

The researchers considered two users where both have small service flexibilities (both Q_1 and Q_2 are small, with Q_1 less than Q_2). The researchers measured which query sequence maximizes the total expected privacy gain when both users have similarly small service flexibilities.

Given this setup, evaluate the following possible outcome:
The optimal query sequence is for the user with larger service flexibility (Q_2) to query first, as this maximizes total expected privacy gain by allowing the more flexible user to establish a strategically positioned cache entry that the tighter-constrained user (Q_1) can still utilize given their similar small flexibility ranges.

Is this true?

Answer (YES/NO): NO